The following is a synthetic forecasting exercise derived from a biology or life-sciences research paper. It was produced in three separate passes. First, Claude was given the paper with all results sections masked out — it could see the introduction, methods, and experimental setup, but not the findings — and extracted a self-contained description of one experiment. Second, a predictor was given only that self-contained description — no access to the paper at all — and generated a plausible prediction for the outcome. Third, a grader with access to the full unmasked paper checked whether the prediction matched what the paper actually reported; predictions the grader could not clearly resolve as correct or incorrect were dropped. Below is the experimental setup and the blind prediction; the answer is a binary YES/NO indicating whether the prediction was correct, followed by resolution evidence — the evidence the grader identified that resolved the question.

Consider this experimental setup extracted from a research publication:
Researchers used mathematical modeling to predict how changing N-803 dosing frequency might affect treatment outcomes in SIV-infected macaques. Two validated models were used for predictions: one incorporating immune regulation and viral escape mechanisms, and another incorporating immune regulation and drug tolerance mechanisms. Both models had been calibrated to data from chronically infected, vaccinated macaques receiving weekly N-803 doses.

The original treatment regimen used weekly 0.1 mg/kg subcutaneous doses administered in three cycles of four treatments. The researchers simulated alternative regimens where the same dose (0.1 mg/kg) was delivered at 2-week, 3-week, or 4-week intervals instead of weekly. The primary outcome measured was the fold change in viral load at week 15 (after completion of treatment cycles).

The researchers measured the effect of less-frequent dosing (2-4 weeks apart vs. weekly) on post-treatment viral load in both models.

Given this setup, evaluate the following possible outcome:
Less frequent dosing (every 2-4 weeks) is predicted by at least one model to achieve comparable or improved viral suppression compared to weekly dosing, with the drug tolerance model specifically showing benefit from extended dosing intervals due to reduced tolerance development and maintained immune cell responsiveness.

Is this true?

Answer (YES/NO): YES